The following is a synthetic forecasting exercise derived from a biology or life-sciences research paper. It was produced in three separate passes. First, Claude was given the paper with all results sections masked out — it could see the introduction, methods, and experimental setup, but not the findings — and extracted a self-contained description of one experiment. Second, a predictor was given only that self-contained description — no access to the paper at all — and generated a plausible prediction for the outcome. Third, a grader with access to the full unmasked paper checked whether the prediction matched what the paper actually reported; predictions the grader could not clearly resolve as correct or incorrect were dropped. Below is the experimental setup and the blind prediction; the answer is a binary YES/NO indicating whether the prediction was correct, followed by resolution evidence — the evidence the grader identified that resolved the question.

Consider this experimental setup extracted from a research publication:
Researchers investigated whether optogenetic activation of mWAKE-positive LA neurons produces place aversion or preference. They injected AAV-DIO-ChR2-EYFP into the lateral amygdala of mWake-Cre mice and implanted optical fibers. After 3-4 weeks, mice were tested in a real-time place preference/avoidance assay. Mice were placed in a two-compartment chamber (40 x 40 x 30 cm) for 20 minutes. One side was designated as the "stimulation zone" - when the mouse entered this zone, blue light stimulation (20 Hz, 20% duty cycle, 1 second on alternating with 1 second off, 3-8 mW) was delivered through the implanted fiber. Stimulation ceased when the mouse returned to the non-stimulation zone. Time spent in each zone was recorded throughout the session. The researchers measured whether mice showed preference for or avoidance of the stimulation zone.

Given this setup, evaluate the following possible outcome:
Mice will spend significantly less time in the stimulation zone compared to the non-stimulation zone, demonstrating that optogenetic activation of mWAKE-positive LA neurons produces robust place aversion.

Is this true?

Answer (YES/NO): YES